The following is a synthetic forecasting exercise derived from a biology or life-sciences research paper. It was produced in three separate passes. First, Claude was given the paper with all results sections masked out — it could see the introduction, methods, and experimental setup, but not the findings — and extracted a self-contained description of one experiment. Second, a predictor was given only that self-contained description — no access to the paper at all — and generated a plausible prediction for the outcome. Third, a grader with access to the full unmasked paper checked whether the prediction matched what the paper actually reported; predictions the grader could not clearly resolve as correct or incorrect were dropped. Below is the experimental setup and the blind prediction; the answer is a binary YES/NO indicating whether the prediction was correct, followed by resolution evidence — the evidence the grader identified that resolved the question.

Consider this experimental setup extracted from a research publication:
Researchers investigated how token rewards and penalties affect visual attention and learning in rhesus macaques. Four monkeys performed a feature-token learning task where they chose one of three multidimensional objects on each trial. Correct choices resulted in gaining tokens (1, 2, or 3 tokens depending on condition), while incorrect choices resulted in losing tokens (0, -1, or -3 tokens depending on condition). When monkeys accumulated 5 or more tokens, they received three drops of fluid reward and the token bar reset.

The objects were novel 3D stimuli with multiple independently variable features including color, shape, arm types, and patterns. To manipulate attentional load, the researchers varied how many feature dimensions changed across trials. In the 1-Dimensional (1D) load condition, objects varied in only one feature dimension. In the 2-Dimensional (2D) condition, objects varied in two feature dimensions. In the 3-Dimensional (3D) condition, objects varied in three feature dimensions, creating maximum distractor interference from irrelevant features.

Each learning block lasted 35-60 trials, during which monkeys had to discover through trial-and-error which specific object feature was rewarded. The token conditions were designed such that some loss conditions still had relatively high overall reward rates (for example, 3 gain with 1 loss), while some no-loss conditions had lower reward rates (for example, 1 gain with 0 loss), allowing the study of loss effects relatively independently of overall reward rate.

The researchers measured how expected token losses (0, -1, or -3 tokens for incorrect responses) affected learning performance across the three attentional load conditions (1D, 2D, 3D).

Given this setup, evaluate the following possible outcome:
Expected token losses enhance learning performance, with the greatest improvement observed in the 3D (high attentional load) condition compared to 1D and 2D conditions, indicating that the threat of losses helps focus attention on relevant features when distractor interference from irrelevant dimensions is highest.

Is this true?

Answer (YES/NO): NO